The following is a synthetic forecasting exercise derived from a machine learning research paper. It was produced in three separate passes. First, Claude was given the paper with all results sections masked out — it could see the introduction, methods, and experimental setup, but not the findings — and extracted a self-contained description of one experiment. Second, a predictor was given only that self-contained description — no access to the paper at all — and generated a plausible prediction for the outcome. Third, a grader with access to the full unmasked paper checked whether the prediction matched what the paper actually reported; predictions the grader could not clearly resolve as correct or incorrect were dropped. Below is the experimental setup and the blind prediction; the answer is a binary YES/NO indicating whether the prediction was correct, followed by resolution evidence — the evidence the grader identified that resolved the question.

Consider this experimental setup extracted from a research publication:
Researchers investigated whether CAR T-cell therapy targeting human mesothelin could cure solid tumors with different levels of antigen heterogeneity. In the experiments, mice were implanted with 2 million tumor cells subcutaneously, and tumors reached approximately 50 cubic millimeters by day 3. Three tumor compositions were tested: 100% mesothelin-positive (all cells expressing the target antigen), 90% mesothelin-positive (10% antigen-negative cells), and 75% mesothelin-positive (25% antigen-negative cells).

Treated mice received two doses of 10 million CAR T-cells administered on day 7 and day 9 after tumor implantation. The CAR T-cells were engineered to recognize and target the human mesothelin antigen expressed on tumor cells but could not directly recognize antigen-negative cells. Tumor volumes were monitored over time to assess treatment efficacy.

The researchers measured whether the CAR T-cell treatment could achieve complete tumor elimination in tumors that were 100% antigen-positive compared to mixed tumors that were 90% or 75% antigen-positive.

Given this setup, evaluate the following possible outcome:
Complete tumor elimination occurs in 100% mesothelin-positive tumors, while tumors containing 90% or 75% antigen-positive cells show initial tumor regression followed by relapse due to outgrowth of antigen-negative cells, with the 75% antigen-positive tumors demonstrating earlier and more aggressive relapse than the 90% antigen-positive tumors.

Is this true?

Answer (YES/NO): NO